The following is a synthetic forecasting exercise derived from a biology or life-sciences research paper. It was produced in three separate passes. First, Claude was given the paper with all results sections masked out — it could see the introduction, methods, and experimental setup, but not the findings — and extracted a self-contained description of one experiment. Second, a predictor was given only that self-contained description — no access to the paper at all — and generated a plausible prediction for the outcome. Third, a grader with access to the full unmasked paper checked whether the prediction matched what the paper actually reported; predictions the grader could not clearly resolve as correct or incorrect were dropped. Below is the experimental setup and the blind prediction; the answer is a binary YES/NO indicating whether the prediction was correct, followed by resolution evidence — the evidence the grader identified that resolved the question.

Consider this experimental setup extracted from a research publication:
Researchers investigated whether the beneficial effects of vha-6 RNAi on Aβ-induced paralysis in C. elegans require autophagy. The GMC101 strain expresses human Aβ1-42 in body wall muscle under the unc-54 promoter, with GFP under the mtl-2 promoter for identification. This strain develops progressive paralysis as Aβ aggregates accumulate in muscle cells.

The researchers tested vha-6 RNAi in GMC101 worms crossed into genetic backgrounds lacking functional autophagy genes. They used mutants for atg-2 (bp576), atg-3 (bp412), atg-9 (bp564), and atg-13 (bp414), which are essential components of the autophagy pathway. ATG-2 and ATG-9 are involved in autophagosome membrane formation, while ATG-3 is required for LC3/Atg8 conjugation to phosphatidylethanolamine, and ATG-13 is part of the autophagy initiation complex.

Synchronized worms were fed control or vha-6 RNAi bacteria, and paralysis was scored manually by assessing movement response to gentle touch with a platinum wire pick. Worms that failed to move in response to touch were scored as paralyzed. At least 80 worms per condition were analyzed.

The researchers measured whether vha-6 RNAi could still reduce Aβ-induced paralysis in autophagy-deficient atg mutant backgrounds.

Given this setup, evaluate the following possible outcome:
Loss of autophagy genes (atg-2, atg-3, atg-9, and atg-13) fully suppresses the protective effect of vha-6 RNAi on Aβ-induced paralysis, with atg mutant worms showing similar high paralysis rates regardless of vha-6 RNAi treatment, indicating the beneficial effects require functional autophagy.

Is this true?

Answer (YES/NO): NO